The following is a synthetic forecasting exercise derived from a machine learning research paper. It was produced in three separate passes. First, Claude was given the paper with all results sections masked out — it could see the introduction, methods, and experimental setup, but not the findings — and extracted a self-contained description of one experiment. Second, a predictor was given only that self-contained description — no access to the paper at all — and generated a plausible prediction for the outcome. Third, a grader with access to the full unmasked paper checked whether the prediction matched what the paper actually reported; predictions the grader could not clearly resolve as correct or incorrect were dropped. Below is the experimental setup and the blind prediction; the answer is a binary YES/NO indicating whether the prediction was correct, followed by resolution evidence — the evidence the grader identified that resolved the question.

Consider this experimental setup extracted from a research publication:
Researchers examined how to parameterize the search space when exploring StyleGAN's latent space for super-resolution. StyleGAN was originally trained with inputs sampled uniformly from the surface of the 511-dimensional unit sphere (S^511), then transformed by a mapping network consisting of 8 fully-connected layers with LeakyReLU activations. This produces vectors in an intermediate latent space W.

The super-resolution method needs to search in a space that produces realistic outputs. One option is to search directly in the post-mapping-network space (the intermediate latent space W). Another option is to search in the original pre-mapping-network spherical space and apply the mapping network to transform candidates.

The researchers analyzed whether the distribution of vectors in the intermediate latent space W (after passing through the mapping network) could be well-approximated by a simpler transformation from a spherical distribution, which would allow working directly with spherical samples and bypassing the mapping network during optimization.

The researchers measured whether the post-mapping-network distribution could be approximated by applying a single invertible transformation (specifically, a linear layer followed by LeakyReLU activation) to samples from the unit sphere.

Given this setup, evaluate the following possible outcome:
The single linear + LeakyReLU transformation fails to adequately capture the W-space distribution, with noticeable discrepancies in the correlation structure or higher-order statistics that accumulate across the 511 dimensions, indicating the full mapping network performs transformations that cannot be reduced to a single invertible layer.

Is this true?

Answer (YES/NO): NO